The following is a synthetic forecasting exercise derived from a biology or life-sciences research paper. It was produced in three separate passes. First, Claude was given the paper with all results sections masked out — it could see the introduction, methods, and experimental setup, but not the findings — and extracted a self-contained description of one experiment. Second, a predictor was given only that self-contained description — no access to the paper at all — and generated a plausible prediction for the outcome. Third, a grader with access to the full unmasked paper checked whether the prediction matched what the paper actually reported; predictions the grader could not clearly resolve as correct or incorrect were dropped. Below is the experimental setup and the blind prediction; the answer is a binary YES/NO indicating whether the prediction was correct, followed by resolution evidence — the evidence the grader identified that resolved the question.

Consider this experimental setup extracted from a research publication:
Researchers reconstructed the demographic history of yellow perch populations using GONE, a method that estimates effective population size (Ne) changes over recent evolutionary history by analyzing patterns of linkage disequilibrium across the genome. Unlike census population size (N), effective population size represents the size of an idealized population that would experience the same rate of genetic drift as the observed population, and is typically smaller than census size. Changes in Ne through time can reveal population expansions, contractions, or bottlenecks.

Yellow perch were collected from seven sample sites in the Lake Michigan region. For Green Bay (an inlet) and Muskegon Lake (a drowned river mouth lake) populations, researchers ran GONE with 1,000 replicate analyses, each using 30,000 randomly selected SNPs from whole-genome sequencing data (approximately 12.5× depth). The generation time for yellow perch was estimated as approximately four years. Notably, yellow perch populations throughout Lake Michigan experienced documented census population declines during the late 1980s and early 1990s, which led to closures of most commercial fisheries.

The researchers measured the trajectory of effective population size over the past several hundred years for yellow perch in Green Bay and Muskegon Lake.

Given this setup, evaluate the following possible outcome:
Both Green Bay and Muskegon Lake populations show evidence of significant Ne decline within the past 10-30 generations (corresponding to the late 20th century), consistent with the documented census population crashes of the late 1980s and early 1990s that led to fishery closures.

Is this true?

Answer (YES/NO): NO